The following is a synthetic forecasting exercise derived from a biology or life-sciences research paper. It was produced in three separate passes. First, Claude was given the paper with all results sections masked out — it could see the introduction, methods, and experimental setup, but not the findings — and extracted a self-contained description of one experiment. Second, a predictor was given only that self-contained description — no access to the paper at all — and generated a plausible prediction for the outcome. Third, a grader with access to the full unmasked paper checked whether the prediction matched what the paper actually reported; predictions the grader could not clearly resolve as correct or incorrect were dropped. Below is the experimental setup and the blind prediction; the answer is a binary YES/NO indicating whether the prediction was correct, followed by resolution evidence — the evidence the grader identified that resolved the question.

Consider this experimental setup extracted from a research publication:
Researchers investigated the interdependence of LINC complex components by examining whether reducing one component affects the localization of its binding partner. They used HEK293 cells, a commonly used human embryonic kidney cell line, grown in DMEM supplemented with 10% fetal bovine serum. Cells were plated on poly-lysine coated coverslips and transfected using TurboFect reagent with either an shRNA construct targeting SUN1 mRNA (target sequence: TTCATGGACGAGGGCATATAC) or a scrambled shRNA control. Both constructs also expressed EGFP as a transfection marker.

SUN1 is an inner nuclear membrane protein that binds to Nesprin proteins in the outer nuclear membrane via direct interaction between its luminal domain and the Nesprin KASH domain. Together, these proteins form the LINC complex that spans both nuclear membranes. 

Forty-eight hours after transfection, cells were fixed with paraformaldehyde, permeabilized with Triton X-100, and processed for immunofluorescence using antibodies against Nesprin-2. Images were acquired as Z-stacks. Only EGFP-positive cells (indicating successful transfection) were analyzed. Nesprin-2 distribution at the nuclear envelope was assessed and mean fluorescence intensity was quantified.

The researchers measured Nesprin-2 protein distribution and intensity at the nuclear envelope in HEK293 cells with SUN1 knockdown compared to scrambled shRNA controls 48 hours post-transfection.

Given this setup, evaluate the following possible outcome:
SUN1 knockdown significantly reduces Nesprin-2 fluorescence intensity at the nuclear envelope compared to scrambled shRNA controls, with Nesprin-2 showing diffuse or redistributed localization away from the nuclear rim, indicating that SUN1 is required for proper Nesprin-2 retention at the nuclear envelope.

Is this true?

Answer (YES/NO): YES